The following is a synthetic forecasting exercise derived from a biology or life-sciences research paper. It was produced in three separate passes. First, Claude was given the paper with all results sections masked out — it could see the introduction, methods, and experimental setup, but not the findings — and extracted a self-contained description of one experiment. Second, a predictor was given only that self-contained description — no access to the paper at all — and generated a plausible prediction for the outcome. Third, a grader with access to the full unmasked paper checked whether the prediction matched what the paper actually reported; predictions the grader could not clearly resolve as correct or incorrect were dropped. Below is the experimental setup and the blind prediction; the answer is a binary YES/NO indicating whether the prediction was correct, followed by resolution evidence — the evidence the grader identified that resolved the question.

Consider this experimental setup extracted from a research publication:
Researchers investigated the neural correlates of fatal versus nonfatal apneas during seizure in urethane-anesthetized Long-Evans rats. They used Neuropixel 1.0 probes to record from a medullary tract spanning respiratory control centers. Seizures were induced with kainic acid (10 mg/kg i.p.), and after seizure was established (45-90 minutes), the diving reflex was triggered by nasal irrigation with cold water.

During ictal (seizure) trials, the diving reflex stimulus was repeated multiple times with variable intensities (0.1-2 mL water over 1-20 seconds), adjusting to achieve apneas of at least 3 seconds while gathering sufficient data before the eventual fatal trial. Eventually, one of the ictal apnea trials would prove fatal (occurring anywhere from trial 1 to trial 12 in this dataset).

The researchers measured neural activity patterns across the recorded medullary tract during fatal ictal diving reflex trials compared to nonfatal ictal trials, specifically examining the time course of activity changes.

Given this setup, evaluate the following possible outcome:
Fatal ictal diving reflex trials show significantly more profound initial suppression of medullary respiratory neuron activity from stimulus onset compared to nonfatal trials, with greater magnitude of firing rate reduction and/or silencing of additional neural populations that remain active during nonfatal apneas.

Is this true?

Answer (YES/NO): NO